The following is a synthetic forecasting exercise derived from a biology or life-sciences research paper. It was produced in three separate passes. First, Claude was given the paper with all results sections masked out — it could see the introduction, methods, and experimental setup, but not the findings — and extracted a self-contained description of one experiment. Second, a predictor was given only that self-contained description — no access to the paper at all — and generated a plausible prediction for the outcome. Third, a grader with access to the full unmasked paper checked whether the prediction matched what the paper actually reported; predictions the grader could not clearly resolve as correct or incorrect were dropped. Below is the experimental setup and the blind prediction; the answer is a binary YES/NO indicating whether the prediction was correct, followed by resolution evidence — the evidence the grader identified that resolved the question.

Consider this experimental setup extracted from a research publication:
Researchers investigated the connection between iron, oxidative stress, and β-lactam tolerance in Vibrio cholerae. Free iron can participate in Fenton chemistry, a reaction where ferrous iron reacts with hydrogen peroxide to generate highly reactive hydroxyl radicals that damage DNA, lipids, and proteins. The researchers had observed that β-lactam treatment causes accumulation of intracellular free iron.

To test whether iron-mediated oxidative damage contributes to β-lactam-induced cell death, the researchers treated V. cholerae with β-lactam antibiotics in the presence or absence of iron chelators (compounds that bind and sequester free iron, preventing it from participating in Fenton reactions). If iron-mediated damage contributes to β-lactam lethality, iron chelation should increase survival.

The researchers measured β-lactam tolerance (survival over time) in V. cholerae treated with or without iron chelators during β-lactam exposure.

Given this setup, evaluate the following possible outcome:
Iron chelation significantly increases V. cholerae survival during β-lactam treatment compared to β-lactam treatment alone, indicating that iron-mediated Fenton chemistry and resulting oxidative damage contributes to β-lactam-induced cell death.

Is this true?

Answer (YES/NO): YES